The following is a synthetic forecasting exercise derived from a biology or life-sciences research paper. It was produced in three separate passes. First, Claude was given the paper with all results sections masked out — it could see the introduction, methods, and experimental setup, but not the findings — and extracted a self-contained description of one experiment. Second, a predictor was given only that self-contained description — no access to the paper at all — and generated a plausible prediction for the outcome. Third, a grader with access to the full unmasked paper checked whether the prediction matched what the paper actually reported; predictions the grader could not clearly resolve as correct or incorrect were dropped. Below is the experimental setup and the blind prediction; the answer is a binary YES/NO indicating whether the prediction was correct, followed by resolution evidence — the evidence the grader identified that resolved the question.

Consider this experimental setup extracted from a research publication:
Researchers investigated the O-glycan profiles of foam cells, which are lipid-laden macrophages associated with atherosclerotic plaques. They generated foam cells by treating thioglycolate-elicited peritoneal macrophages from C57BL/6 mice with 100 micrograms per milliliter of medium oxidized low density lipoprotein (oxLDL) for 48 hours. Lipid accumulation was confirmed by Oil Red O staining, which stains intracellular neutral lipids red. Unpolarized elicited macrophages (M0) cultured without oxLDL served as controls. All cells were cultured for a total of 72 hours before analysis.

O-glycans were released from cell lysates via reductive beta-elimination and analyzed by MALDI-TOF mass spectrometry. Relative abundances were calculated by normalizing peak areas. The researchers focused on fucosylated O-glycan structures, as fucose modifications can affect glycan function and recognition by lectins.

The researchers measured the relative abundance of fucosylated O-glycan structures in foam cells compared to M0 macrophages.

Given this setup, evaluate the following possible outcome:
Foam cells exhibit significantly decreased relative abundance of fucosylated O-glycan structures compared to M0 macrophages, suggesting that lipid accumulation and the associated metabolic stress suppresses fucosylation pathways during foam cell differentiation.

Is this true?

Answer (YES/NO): NO